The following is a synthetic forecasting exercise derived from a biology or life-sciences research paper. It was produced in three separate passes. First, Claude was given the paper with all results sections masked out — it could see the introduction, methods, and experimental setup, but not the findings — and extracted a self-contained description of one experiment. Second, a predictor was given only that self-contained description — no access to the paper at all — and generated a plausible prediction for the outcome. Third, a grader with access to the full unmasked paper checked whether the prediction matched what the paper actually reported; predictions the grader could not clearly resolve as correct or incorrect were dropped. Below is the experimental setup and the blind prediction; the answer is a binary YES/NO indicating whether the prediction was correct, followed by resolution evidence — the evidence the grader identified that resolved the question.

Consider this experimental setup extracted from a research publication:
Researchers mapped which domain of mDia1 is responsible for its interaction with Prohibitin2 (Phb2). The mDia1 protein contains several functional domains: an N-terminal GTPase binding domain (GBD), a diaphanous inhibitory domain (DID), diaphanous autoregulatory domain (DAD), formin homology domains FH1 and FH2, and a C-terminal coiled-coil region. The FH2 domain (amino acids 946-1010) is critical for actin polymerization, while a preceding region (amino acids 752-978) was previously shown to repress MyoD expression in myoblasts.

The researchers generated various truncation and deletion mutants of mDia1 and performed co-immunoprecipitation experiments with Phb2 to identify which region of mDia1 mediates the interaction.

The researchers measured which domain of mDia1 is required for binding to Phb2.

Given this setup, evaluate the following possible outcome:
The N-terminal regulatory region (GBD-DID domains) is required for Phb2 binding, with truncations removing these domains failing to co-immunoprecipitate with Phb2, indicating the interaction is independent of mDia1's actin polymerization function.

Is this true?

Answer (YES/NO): NO